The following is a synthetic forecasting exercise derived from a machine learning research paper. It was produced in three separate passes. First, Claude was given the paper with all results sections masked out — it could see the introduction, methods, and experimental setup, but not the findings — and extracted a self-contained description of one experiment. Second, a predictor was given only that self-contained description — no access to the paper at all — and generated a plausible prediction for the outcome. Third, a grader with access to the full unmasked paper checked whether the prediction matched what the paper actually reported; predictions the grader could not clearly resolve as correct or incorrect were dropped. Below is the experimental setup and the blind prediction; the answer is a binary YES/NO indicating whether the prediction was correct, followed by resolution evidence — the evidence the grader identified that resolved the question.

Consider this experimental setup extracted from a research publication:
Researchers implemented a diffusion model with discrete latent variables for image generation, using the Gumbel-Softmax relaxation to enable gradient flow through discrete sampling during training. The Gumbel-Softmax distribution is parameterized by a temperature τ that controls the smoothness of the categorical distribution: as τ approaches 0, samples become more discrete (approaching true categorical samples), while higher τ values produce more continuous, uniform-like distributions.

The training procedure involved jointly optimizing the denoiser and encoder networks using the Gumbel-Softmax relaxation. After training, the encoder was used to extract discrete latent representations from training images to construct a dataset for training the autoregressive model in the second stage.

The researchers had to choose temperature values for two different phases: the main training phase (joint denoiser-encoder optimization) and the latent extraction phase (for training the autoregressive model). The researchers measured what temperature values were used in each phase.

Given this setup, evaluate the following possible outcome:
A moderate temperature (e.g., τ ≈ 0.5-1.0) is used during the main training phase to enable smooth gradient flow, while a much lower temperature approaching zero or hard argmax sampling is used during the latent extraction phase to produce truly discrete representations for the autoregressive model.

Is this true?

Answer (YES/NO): YES